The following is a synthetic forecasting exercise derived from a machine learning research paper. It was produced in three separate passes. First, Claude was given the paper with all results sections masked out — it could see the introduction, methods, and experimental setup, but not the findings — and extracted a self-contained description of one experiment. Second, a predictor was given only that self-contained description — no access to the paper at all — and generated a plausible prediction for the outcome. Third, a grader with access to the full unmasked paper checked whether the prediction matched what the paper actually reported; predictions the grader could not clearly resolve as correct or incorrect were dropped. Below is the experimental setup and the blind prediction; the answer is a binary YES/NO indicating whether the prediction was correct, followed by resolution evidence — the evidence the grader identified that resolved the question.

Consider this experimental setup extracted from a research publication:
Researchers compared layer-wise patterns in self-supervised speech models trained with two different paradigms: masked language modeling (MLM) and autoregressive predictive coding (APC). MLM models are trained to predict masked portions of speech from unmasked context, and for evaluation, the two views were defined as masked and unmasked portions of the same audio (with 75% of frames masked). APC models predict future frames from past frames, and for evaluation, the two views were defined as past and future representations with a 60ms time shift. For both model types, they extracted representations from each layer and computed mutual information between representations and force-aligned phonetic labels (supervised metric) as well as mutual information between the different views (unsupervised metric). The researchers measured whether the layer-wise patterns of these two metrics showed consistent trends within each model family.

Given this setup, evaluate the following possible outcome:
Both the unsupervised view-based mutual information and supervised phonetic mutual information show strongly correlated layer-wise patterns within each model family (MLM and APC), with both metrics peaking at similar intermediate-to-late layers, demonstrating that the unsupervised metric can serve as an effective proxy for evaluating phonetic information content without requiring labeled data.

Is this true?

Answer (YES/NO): NO